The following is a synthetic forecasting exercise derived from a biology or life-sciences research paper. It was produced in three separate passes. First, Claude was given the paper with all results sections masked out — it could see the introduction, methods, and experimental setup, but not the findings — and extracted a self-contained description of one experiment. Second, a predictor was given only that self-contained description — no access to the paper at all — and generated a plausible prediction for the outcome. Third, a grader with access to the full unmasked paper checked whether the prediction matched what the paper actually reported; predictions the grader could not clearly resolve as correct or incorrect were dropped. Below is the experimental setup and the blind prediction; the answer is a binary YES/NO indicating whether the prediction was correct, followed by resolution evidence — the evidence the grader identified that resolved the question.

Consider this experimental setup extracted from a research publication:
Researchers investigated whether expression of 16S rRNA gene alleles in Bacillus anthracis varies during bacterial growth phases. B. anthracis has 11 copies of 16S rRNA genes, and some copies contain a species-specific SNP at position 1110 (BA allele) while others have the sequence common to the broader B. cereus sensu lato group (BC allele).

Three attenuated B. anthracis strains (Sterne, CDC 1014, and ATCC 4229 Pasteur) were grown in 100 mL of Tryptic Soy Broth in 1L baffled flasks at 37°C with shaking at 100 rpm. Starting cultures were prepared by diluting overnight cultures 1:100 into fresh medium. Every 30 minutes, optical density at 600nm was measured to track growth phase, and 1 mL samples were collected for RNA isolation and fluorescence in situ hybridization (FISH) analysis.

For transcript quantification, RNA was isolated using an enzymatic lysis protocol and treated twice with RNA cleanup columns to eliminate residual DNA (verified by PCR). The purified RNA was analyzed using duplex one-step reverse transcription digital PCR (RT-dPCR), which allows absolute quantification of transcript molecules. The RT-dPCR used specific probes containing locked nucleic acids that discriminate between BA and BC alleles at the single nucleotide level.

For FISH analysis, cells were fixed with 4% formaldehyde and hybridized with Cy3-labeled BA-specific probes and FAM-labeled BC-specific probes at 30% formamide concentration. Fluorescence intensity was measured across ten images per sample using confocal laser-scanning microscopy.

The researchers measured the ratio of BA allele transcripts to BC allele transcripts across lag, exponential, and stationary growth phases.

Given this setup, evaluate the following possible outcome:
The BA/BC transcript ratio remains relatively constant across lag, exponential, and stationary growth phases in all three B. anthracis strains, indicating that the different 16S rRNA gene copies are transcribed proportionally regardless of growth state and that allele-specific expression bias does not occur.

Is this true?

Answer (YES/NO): NO